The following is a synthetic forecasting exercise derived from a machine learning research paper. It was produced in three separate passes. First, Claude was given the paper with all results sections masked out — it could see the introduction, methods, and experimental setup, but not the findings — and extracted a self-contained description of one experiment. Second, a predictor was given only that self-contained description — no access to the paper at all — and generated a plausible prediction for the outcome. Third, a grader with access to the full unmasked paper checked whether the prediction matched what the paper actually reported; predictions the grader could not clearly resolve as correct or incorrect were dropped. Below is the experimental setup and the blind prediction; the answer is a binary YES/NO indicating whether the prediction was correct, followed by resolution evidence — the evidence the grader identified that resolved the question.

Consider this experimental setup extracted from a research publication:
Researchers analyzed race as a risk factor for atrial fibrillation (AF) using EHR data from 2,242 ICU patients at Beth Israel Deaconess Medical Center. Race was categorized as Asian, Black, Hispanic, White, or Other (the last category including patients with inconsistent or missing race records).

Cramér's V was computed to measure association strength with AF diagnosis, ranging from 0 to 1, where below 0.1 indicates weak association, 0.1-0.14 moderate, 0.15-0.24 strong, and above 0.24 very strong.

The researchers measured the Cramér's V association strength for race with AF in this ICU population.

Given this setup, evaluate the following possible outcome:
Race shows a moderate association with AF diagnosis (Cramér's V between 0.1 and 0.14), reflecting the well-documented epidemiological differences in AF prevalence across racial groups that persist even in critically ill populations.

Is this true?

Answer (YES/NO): NO